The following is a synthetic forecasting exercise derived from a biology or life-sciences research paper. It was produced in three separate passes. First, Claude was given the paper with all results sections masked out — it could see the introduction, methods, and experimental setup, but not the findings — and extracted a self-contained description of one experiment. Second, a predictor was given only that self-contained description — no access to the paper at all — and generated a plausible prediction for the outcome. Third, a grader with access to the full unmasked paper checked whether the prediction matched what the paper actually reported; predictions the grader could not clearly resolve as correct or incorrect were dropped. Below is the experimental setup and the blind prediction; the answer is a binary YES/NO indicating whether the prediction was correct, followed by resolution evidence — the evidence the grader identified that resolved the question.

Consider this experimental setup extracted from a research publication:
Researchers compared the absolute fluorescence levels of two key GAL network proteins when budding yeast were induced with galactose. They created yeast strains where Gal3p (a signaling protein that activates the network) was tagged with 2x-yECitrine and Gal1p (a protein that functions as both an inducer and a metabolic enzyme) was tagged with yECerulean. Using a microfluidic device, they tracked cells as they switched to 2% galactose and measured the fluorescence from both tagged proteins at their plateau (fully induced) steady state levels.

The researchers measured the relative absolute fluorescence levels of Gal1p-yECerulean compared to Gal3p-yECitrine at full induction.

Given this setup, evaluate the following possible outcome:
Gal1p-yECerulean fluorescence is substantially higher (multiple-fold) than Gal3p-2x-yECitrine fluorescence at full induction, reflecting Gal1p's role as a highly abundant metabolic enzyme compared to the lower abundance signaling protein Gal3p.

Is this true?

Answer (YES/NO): YES